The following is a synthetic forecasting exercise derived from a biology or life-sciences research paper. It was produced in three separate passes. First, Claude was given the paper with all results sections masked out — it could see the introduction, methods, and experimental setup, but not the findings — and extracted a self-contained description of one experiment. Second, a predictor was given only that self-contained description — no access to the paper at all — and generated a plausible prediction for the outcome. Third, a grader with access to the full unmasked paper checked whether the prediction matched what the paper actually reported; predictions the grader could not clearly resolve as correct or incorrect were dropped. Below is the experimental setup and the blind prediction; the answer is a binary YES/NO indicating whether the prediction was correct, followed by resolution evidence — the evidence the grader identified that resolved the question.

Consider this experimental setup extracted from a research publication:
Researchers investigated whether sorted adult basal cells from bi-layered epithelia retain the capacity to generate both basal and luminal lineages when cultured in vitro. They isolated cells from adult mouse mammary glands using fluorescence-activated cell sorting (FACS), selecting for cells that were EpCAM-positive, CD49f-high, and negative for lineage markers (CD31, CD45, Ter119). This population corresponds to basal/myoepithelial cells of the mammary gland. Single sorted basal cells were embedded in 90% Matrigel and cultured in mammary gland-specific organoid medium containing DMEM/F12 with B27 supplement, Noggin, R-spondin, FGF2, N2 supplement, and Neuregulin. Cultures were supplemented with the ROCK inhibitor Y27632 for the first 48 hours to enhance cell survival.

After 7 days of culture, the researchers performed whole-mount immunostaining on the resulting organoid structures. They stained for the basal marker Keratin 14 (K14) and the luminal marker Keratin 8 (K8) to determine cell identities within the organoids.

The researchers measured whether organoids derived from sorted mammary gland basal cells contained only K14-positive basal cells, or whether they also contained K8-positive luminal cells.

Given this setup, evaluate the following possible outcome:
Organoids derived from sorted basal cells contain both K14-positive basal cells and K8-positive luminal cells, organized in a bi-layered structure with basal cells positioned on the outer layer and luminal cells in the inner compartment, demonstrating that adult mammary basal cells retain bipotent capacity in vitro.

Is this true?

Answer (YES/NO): YES